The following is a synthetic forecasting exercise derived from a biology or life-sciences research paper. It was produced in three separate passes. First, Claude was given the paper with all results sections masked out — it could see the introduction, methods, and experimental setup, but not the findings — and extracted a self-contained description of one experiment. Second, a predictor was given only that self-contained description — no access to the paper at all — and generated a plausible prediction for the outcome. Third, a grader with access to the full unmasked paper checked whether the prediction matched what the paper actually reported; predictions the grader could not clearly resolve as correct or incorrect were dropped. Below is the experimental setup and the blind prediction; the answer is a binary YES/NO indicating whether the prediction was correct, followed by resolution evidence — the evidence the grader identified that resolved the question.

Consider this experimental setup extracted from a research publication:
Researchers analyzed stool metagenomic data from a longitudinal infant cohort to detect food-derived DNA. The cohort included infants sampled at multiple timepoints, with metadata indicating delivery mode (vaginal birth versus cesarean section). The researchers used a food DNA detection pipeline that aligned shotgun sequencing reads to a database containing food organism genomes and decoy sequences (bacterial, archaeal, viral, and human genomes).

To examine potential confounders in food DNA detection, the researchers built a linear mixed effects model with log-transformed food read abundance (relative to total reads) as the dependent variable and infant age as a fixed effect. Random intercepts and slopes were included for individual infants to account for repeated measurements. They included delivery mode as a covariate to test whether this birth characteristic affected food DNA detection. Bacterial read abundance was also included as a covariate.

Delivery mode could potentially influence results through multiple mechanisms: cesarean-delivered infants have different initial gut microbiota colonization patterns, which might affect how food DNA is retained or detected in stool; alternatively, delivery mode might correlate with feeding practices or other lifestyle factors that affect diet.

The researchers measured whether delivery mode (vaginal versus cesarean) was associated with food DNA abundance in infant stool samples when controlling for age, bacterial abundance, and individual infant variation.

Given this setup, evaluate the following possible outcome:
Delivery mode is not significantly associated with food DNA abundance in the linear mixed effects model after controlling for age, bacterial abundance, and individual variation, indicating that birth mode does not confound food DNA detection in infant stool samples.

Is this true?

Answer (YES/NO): YES